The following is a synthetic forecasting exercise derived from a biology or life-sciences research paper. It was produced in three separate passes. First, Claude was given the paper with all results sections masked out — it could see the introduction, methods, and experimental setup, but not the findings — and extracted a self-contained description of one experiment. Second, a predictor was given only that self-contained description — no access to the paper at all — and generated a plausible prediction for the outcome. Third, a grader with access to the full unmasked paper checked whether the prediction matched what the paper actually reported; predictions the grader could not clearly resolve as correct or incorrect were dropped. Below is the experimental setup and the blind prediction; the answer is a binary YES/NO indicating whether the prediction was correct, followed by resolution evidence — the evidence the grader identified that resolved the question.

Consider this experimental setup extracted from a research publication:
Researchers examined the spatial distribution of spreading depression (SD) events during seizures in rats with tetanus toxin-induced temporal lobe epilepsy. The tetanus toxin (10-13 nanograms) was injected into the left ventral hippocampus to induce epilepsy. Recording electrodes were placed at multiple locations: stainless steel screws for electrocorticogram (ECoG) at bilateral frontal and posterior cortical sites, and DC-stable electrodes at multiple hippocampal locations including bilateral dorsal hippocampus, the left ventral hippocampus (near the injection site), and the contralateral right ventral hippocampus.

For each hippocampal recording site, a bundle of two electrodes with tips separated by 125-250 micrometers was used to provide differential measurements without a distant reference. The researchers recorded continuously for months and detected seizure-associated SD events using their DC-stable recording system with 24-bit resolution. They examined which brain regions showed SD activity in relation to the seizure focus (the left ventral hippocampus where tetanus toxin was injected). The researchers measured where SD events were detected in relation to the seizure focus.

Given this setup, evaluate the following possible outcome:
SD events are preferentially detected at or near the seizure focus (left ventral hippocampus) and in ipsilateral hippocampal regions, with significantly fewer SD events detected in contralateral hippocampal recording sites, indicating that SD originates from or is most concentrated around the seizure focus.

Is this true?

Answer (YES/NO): NO